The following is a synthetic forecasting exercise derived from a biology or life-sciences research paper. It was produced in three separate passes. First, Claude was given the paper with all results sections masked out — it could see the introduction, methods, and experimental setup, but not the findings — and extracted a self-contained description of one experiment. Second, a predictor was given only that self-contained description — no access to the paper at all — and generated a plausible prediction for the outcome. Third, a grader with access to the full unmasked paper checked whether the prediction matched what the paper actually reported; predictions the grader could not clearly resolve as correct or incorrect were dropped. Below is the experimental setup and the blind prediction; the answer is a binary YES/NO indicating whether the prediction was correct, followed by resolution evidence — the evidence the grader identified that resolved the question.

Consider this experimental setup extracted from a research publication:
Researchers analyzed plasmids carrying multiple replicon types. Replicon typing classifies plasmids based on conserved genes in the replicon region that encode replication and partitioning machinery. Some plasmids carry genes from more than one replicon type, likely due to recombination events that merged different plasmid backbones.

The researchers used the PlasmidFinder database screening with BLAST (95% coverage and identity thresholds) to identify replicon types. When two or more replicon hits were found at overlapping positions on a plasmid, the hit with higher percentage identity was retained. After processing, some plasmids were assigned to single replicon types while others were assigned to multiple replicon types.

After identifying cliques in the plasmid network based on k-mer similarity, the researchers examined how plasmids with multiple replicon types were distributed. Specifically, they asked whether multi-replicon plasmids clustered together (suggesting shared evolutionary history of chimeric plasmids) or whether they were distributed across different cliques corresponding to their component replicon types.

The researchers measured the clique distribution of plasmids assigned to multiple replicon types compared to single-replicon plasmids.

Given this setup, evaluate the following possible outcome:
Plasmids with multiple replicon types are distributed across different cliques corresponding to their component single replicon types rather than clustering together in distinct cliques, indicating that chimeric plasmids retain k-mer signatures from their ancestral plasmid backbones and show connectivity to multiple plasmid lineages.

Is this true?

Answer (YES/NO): NO